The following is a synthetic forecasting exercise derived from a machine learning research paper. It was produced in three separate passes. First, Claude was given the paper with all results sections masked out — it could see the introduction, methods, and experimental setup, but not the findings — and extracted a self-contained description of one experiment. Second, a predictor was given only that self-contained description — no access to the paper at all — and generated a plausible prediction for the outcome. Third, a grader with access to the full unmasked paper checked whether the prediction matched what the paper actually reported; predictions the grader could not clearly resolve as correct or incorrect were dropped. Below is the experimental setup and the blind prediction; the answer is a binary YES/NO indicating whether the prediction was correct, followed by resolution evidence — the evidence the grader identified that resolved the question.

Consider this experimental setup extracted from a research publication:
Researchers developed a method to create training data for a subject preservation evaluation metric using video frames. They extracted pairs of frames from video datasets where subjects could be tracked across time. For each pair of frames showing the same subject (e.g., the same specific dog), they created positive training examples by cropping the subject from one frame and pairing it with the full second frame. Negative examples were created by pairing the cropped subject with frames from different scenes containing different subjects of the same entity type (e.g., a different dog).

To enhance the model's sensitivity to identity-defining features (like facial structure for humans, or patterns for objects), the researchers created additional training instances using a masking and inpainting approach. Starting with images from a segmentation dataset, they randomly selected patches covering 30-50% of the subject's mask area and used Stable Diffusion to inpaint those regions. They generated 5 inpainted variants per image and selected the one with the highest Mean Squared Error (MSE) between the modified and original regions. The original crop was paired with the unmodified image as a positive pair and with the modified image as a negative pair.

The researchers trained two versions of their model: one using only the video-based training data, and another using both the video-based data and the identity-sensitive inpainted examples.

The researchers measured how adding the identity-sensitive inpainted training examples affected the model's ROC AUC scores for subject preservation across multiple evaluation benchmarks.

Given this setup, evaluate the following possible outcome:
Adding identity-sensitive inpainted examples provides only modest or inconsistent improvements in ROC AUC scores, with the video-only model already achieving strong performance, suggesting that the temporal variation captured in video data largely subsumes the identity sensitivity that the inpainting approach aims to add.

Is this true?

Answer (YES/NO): NO